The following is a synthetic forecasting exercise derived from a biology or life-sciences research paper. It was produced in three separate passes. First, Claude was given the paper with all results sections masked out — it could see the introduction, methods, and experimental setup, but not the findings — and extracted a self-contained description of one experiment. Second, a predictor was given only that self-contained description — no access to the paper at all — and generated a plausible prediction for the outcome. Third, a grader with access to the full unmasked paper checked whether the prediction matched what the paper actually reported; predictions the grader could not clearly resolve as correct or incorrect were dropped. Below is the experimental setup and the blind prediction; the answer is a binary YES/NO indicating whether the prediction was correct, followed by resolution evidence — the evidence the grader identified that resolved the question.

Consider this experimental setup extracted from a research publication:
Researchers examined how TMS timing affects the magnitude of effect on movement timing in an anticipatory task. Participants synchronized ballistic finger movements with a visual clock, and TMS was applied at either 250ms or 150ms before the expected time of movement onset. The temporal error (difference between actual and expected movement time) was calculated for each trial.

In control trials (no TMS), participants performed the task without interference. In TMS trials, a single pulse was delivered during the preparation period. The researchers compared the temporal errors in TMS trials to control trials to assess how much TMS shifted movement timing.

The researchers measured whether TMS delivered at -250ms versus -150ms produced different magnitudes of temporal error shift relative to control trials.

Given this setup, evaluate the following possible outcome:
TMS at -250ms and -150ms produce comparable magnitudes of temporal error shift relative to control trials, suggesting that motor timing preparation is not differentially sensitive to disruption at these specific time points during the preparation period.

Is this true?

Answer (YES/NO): YES